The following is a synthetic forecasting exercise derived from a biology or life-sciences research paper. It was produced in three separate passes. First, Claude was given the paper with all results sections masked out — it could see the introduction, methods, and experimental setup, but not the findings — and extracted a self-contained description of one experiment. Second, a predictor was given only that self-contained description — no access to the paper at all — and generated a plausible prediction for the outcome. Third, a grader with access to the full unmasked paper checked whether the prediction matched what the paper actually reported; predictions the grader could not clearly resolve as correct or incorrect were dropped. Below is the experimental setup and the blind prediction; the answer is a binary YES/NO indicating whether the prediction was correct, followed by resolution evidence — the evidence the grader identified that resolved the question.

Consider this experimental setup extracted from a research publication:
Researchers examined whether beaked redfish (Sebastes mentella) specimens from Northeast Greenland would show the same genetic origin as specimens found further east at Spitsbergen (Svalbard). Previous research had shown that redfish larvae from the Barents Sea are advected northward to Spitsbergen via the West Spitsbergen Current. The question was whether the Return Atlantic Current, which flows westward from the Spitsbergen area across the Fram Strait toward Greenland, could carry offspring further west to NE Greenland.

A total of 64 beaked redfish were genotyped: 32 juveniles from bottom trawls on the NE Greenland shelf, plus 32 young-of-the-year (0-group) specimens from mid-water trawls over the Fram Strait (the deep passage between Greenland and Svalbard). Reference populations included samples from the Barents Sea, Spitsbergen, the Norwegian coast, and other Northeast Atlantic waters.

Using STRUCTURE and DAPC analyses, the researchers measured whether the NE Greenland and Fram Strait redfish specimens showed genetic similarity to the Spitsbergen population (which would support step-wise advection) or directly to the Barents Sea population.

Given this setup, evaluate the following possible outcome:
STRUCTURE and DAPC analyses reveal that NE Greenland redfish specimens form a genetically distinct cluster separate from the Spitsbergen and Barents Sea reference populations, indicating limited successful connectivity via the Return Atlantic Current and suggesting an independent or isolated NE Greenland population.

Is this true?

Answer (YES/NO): NO